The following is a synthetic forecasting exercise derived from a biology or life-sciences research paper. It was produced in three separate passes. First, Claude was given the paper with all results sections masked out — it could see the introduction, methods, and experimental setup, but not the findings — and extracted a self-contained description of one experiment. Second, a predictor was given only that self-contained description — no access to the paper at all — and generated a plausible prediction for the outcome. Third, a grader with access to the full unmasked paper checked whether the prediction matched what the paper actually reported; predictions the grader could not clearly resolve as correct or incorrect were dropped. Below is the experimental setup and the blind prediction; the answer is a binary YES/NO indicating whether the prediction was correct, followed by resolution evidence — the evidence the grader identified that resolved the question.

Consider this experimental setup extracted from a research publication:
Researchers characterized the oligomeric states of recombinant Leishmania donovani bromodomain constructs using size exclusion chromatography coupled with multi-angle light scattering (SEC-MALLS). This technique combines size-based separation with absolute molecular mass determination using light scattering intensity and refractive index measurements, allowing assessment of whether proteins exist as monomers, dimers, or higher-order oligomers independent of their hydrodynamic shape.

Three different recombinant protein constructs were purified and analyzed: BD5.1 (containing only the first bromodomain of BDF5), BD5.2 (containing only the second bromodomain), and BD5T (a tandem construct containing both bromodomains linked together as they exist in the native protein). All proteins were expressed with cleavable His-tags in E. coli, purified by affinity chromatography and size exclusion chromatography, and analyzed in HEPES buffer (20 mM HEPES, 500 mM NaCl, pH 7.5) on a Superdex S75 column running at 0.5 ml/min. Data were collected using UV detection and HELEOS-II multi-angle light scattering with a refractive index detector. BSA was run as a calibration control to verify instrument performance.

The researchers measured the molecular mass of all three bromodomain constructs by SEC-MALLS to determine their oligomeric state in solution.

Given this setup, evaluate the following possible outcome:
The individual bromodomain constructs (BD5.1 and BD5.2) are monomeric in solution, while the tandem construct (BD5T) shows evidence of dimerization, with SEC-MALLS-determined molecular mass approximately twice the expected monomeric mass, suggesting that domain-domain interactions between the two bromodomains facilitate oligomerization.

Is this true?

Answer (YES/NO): NO